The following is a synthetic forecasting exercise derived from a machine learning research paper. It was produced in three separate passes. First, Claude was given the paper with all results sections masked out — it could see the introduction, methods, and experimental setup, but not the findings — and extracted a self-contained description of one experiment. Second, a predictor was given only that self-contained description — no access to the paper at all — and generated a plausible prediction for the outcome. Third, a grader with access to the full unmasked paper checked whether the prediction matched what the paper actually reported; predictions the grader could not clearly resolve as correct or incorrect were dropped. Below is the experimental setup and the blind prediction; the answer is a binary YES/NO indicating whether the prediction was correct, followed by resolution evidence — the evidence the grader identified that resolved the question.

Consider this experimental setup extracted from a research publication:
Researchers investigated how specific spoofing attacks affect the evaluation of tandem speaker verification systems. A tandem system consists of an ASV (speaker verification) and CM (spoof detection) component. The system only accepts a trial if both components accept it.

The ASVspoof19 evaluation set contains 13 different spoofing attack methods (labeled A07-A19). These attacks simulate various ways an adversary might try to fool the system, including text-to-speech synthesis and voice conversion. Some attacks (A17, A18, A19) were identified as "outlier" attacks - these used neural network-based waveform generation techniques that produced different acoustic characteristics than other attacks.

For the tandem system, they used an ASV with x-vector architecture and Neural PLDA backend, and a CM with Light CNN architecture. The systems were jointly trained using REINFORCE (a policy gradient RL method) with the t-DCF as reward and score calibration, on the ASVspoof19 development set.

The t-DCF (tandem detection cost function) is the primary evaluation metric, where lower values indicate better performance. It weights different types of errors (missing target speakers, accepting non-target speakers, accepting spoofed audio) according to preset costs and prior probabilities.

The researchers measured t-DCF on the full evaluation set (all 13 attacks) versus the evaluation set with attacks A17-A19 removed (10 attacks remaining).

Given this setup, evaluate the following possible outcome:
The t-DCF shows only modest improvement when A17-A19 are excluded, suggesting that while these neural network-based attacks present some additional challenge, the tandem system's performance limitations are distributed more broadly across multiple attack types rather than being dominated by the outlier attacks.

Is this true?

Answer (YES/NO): NO